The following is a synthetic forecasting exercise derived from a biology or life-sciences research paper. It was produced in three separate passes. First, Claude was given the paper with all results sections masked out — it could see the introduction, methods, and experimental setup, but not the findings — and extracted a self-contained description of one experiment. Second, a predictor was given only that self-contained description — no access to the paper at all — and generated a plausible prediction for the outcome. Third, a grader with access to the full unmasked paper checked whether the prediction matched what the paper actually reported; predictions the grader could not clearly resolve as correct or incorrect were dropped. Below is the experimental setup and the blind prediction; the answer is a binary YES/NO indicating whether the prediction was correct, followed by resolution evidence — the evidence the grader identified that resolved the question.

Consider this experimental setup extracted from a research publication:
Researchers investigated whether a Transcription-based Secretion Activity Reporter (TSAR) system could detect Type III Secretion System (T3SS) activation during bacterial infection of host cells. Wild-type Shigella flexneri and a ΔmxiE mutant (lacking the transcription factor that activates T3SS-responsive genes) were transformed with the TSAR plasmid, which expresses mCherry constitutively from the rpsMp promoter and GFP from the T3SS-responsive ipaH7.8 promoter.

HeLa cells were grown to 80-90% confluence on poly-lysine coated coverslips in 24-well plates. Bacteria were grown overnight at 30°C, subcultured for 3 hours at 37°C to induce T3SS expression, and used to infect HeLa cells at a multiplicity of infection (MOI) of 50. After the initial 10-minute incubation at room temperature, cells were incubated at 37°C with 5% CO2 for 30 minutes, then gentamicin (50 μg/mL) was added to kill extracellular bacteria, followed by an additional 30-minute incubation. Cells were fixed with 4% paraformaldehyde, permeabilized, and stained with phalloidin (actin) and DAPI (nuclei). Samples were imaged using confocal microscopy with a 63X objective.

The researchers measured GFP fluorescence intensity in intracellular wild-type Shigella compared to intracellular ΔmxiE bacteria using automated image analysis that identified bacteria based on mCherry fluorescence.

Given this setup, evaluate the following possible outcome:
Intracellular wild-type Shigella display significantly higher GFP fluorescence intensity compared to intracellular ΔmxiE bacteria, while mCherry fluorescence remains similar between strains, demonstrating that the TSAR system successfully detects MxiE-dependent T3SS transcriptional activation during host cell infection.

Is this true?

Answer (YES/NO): YES